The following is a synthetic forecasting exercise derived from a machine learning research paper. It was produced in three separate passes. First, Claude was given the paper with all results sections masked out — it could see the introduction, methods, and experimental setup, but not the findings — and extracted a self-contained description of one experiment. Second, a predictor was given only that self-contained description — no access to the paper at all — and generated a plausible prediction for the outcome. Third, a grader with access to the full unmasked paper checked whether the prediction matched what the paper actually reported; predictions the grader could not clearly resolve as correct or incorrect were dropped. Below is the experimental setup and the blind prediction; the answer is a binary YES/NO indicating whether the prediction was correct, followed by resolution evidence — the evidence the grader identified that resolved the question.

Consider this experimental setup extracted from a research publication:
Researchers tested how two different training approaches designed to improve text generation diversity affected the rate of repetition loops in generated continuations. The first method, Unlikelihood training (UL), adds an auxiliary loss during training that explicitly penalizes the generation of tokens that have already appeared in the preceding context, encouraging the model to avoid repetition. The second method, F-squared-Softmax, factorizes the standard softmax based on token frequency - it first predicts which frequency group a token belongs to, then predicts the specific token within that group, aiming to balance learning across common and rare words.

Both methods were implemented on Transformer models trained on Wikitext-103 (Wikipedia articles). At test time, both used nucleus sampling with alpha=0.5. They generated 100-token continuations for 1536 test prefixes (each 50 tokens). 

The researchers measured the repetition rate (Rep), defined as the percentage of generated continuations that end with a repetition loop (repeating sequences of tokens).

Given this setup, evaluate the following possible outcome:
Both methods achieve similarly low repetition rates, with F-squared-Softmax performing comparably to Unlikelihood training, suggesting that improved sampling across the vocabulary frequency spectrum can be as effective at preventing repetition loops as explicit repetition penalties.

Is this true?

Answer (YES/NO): NO